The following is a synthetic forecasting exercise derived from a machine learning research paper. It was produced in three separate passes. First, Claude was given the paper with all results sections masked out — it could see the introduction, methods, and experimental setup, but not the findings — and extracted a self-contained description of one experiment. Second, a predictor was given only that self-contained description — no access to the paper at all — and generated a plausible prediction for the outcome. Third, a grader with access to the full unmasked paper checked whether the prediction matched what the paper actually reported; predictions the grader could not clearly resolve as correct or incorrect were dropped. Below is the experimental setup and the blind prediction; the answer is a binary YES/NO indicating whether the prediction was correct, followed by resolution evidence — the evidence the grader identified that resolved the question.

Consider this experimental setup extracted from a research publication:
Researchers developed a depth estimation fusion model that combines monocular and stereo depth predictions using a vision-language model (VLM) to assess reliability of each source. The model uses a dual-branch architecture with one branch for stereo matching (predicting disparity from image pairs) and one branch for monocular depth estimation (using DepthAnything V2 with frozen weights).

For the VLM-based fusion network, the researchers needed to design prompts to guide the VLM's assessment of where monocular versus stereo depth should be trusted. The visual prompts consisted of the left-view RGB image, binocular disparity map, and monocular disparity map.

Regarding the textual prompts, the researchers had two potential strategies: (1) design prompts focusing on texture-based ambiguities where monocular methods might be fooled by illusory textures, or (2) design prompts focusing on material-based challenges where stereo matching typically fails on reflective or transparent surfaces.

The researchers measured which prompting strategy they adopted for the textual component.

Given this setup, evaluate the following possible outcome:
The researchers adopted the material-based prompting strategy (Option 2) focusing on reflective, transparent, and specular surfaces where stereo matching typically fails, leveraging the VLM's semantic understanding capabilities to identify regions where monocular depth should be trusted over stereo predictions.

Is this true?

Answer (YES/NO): YES